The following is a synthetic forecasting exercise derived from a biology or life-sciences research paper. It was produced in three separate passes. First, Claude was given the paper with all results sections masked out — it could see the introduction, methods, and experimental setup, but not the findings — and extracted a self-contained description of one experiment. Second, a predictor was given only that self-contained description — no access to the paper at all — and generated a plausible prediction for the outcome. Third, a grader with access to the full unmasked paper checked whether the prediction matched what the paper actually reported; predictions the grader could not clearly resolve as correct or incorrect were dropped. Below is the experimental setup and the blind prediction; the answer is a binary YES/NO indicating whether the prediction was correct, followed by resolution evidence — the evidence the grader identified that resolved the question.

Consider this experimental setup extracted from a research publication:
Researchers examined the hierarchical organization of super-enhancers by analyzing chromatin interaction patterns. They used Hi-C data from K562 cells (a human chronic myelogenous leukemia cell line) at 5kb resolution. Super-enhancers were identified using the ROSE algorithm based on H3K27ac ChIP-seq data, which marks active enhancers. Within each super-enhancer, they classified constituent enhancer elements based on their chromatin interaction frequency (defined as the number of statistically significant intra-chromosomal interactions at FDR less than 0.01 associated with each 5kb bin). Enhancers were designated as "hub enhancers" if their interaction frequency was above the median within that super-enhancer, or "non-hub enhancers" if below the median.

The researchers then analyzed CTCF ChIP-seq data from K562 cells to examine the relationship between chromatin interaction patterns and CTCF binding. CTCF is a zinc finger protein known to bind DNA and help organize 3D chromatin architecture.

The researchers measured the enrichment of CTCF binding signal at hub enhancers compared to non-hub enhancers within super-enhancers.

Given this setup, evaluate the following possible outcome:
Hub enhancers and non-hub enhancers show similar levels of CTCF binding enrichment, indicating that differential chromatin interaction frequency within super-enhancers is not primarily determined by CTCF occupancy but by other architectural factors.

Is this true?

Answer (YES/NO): NO